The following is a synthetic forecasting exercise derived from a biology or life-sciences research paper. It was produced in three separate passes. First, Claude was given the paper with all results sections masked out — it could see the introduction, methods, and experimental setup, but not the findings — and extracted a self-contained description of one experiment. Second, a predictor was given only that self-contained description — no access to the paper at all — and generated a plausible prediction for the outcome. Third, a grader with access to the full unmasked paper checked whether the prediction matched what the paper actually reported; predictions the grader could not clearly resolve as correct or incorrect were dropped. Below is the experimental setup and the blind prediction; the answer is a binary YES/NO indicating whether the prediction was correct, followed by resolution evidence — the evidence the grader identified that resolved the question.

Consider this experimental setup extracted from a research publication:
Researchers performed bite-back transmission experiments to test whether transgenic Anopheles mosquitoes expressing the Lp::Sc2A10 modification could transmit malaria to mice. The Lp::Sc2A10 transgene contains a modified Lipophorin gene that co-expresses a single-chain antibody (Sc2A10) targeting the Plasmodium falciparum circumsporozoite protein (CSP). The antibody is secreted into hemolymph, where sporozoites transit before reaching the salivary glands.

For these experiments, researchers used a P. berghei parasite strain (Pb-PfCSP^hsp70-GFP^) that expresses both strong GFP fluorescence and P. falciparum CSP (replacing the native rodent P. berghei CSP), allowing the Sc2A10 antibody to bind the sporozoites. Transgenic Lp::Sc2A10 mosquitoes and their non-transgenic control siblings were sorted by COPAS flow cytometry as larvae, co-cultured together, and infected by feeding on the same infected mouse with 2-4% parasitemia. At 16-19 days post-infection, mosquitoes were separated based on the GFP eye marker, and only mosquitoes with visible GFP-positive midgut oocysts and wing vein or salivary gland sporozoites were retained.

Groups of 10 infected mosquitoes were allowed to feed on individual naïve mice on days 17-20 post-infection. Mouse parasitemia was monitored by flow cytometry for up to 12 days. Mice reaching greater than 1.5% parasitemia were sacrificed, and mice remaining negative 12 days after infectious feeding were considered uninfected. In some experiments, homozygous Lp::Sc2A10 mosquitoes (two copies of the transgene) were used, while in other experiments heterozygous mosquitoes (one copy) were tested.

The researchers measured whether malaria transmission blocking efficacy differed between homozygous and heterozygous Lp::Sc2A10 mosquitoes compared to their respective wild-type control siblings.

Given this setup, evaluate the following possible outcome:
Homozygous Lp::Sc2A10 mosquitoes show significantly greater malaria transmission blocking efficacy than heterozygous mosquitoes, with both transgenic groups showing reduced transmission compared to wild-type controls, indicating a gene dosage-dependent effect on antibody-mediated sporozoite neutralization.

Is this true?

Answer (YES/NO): NO